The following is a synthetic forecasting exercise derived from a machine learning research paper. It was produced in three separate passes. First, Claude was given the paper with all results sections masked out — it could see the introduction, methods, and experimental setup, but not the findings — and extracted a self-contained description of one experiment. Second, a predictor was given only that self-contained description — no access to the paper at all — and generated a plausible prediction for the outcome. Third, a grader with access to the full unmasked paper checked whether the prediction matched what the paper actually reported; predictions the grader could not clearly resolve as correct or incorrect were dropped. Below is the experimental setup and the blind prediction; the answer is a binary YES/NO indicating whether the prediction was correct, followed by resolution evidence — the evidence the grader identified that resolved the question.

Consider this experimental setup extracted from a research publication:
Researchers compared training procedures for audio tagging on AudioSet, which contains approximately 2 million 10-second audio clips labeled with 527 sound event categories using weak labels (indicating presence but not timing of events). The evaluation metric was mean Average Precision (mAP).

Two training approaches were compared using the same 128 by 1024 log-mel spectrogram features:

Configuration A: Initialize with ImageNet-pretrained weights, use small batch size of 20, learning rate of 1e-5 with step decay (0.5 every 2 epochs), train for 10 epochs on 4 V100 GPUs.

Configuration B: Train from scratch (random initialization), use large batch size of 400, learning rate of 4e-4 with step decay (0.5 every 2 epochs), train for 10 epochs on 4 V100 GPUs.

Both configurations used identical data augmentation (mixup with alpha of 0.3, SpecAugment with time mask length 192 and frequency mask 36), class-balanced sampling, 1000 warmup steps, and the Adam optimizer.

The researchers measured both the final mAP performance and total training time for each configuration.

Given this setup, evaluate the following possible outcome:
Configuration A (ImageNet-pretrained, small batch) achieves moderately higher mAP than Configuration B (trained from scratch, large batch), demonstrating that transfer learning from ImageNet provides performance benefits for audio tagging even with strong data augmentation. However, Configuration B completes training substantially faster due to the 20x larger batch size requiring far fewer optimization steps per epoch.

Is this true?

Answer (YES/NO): NO